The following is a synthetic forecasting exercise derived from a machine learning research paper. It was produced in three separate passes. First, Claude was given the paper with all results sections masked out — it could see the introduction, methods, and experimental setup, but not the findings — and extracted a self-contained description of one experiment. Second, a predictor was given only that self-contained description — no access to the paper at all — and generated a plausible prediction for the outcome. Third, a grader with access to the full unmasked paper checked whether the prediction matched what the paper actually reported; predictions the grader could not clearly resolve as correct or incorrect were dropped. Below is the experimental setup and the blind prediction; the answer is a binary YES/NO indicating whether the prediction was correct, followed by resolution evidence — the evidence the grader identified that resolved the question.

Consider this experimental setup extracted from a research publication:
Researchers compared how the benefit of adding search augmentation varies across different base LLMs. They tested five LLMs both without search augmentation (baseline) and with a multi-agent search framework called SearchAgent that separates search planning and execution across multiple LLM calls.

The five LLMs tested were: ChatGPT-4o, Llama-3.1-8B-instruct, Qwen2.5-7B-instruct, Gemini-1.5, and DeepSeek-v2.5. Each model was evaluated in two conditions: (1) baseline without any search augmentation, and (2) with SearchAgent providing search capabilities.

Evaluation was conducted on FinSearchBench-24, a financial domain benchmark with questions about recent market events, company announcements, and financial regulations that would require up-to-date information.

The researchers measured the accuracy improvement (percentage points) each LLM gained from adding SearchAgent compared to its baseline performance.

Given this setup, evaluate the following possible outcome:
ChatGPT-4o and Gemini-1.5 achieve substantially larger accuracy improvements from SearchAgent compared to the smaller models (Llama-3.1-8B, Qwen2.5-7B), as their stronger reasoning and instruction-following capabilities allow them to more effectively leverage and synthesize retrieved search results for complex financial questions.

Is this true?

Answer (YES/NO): NO